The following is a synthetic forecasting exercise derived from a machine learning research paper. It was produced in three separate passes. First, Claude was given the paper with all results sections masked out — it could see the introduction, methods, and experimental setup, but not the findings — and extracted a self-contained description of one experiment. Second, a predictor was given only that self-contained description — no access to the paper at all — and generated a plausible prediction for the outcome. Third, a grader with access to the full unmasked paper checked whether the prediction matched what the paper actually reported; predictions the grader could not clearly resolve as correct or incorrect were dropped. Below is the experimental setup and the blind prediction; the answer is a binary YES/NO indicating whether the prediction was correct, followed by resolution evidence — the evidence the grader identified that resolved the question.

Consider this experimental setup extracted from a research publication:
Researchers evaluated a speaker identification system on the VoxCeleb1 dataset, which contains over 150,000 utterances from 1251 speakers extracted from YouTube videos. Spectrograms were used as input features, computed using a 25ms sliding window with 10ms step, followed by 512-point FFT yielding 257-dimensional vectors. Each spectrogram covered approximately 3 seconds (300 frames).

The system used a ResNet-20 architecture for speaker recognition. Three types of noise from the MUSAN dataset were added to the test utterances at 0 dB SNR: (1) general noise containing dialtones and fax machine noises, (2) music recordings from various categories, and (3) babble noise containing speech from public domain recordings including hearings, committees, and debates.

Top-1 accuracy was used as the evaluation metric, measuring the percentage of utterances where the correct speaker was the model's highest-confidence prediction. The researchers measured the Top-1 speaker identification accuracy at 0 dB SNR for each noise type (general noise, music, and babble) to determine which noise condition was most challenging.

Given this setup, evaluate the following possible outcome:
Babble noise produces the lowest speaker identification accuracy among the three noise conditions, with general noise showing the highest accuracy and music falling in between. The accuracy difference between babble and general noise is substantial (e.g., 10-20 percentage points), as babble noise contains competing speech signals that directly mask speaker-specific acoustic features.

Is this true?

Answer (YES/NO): YES